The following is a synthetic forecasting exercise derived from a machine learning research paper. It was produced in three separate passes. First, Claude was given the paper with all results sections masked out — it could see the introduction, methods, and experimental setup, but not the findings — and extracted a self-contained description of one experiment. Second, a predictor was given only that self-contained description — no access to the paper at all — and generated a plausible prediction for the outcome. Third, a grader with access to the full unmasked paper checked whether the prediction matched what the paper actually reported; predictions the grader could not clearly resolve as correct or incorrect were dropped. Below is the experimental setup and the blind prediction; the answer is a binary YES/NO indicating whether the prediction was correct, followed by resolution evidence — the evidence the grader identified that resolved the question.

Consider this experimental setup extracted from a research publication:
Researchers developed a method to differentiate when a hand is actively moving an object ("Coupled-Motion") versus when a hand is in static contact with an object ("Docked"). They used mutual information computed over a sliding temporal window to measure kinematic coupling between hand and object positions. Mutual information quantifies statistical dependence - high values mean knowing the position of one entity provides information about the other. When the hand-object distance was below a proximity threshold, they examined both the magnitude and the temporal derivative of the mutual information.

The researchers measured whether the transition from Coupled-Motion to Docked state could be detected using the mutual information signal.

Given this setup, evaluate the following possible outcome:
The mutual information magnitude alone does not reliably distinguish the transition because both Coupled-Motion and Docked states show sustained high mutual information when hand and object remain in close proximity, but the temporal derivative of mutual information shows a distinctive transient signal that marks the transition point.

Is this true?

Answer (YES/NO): NO